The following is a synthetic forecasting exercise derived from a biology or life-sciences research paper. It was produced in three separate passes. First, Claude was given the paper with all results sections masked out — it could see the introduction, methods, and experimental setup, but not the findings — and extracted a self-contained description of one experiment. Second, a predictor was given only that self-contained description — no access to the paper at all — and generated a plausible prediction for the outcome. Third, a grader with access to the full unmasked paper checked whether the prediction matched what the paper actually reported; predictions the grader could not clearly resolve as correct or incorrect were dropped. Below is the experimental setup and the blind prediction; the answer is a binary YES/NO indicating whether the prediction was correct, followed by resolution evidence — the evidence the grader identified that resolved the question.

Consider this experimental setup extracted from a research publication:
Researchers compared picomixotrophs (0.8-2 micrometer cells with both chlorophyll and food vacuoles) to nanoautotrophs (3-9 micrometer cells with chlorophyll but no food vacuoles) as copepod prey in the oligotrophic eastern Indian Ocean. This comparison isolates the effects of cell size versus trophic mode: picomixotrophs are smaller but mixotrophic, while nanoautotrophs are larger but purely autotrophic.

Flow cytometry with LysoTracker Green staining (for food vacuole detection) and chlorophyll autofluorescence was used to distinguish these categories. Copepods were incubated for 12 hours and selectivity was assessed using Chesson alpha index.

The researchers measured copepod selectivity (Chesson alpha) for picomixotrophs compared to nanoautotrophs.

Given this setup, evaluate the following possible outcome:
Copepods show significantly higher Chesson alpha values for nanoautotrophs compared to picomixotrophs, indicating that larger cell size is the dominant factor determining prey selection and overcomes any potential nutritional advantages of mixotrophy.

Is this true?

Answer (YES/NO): NO